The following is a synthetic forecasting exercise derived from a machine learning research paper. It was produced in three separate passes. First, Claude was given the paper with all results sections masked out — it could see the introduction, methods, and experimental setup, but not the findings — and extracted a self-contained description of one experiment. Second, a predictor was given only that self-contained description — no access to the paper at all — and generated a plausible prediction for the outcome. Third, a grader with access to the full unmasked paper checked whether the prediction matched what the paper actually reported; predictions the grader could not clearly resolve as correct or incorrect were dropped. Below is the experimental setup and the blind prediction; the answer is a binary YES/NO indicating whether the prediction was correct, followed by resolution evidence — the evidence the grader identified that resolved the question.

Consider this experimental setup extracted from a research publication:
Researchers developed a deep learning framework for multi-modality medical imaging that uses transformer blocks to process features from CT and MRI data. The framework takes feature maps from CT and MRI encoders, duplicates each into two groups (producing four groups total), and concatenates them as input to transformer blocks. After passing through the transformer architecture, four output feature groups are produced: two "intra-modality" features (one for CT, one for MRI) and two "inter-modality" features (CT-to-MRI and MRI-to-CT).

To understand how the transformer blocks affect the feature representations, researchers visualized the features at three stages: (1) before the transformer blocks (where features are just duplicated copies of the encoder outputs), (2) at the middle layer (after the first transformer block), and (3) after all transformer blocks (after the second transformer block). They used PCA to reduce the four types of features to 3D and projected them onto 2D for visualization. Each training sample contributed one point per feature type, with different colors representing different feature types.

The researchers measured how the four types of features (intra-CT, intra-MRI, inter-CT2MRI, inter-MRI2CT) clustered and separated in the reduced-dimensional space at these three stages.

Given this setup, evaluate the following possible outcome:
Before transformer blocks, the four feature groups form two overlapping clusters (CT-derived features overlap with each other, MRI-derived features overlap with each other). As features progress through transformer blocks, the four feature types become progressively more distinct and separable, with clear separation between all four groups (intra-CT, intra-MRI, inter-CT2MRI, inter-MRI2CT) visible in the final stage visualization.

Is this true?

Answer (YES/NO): YES